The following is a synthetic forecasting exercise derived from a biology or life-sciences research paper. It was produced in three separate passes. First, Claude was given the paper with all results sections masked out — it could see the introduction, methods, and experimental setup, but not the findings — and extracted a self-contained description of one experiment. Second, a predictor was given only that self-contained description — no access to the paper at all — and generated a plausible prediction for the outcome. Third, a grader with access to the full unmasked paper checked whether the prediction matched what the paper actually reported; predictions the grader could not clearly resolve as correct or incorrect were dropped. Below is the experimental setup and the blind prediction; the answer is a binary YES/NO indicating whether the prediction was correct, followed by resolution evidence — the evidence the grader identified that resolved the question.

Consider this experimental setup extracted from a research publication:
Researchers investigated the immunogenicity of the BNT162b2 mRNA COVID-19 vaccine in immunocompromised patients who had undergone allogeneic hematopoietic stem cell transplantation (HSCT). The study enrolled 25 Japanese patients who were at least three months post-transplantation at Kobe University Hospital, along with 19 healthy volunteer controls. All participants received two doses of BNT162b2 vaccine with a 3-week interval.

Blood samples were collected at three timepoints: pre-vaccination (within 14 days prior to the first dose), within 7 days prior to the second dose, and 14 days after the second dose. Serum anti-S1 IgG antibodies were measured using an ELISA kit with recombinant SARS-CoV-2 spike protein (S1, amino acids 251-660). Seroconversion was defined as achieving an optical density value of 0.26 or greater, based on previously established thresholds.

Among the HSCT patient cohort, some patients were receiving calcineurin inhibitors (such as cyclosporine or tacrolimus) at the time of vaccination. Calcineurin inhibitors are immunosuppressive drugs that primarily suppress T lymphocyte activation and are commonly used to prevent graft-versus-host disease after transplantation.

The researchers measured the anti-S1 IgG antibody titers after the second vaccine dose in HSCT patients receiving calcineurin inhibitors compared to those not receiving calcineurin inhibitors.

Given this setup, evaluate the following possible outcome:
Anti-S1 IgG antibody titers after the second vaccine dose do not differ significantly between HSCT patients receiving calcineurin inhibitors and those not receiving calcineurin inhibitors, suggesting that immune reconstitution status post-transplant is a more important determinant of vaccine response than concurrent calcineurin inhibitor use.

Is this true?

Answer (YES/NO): YES